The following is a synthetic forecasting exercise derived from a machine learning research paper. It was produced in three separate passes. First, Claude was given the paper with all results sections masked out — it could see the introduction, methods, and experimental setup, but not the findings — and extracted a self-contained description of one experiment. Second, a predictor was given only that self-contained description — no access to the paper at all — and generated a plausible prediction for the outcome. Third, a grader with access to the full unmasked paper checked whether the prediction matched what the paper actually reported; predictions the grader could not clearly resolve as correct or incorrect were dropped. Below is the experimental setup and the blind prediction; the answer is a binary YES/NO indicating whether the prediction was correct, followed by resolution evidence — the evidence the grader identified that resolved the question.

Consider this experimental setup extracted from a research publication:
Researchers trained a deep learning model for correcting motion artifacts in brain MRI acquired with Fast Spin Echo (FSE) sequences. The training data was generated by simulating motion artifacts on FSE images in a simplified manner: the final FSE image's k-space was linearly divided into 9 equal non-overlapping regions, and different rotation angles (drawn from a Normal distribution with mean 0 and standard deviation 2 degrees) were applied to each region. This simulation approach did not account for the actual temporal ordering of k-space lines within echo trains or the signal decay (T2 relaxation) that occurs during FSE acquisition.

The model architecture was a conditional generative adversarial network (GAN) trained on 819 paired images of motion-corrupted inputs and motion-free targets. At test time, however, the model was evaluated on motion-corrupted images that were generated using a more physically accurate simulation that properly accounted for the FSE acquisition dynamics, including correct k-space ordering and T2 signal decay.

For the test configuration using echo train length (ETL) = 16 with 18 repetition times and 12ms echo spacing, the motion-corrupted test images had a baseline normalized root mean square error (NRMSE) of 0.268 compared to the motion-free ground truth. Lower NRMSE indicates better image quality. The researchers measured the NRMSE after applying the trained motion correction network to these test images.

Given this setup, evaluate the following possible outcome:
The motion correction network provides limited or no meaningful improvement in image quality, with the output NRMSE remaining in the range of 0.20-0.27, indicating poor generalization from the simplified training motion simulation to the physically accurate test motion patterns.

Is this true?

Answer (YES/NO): NO